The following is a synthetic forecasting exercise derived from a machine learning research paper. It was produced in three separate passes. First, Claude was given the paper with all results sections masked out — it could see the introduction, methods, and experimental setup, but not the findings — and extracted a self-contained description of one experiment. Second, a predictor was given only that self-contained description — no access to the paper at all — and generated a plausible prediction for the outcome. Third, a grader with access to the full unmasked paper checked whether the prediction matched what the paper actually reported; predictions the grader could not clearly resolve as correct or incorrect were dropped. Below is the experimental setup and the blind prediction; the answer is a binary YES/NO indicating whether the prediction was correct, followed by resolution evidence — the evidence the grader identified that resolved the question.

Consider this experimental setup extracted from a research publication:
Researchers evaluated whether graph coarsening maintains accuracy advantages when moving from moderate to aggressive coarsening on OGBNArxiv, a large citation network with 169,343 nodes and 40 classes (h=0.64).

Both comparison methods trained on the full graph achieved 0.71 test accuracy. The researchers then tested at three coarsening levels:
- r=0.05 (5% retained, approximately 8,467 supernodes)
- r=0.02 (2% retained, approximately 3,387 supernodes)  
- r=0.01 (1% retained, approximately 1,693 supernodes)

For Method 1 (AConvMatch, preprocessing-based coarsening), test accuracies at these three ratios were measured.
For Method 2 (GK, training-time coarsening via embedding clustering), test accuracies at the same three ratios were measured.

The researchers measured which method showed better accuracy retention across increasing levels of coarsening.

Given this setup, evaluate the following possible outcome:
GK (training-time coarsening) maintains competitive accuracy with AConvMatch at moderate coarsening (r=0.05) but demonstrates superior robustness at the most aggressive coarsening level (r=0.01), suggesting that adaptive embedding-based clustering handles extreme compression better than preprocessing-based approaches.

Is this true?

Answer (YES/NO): NO